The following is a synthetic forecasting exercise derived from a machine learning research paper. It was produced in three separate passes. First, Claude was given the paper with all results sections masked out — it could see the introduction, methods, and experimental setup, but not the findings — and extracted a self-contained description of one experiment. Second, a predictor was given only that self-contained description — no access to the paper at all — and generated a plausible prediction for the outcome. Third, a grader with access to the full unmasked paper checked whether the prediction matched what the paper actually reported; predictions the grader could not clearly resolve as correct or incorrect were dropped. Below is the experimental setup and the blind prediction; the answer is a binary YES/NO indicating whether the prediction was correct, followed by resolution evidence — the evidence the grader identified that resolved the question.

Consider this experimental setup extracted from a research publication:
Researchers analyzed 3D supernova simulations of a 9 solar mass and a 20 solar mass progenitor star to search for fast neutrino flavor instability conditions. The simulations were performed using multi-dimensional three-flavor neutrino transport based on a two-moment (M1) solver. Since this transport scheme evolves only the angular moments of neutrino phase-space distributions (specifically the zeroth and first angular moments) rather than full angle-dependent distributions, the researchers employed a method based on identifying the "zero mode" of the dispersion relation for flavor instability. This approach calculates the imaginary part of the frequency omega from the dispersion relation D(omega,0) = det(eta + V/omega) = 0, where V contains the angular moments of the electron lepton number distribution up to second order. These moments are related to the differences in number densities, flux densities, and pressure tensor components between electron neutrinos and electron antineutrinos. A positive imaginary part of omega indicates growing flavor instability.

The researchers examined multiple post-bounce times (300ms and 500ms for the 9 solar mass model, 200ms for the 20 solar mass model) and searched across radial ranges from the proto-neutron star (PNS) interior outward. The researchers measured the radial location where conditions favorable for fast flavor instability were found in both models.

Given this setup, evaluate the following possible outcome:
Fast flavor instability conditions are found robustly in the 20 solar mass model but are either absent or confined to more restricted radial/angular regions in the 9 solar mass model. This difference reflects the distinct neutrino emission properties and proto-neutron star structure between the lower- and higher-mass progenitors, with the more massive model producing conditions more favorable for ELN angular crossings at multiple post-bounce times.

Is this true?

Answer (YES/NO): NO